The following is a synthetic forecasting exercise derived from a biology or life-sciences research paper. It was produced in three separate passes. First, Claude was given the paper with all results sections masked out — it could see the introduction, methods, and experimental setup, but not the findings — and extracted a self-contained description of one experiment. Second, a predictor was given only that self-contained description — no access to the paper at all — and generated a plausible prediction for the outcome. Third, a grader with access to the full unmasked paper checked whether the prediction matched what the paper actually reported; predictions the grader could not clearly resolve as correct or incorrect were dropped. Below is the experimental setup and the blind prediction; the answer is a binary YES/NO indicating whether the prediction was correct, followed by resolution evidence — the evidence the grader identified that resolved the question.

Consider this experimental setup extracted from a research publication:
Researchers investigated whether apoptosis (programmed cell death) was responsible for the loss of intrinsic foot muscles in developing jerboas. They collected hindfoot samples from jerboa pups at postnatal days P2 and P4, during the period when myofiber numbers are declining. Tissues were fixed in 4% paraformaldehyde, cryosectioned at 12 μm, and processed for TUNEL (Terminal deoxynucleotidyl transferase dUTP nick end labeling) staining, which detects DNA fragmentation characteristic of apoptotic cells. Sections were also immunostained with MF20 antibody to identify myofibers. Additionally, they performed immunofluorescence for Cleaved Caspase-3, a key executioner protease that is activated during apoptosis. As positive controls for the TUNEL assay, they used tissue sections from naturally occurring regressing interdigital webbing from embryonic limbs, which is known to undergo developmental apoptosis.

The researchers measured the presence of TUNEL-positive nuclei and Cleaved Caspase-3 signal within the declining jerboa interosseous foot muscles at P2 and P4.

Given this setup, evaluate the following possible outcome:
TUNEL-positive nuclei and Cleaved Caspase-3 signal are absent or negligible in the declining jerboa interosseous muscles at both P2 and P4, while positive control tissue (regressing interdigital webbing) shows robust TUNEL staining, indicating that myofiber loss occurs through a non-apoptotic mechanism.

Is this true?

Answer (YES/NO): YES